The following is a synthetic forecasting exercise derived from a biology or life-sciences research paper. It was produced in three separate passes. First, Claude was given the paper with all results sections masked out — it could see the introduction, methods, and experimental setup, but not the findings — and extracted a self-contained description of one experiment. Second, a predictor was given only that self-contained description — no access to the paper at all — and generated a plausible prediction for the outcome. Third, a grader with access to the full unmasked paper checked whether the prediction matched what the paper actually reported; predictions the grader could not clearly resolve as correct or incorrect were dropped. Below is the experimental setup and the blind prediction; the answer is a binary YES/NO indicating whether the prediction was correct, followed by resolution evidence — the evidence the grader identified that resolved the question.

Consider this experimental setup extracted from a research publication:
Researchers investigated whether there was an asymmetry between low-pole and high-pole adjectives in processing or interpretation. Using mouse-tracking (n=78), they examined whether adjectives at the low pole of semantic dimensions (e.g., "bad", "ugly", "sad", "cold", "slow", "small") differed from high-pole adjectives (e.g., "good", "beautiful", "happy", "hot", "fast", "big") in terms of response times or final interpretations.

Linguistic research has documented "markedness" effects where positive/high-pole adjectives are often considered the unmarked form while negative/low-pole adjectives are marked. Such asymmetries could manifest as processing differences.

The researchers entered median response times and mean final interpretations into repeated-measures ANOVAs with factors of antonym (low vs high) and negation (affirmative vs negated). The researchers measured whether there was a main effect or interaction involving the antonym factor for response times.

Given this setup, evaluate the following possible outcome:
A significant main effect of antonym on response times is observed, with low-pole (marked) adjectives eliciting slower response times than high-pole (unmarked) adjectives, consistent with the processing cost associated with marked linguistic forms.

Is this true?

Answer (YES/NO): YES